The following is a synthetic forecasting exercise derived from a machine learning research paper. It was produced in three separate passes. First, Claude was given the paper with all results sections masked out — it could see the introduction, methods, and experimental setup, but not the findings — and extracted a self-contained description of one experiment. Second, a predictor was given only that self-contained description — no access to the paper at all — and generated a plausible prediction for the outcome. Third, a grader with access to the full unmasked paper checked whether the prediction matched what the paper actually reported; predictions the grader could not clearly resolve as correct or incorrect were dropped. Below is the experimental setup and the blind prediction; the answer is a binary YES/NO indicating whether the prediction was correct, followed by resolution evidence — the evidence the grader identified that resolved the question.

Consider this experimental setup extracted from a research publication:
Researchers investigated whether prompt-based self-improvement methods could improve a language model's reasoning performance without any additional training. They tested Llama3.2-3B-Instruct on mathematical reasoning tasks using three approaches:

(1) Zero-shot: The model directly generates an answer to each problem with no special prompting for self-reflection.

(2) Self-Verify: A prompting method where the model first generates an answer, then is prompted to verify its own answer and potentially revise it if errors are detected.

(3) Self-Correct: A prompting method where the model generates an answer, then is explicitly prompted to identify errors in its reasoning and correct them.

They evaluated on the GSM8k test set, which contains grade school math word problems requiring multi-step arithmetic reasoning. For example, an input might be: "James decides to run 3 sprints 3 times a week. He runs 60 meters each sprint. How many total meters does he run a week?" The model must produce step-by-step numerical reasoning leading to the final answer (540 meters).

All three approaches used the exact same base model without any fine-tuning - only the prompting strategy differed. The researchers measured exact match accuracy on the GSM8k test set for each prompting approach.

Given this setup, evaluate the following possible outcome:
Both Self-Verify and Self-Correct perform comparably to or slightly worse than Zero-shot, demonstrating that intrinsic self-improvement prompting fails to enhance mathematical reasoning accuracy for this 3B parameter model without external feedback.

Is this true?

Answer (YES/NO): NO